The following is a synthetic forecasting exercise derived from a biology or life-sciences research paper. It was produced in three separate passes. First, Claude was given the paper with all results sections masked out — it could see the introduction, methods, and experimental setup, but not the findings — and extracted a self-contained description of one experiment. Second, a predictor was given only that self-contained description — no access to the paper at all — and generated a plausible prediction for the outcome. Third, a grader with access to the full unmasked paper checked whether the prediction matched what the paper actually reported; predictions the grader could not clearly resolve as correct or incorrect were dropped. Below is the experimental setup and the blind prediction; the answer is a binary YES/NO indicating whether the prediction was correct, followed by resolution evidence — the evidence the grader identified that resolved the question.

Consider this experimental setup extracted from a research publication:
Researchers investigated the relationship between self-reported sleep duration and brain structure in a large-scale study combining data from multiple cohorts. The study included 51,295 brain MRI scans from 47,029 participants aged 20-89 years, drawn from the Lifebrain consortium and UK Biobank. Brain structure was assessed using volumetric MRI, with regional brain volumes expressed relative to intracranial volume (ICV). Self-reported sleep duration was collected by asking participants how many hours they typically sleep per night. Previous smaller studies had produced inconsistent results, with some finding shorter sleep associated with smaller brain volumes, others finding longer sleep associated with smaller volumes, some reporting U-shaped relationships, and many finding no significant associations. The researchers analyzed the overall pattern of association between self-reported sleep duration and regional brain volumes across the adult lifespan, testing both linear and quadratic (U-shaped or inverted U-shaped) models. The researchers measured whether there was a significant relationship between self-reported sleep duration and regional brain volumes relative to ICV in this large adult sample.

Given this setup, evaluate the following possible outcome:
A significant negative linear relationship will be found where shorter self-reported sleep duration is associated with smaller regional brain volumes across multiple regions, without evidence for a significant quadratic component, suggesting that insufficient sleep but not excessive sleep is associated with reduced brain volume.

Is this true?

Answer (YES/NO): NO